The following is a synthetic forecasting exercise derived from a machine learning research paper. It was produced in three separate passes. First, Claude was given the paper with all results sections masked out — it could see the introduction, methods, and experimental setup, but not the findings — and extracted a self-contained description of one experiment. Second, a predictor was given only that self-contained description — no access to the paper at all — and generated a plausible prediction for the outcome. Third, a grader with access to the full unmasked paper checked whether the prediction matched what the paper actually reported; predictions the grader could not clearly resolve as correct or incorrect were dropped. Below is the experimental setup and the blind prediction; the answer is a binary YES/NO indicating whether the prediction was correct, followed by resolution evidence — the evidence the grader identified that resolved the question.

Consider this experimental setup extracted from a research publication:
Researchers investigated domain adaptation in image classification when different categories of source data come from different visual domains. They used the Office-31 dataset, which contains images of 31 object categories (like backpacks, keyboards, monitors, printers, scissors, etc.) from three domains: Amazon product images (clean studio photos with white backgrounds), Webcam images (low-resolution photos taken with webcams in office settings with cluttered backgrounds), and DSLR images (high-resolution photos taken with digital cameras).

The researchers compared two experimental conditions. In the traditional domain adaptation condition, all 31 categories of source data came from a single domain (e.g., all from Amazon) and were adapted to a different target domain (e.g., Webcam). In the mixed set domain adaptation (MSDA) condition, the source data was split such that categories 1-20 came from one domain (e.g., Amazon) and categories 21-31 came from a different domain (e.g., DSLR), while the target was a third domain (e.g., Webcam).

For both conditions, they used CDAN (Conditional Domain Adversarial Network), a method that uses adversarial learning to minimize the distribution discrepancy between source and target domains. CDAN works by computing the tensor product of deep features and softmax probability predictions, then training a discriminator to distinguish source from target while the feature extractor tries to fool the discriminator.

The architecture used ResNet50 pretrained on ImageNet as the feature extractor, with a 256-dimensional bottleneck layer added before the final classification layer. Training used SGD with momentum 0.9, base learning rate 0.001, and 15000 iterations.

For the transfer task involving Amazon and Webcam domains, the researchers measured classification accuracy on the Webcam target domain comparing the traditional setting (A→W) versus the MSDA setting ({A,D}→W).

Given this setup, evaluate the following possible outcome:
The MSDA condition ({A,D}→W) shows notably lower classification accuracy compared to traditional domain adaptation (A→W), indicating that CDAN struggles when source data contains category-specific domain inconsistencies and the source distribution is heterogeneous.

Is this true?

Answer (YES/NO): NO